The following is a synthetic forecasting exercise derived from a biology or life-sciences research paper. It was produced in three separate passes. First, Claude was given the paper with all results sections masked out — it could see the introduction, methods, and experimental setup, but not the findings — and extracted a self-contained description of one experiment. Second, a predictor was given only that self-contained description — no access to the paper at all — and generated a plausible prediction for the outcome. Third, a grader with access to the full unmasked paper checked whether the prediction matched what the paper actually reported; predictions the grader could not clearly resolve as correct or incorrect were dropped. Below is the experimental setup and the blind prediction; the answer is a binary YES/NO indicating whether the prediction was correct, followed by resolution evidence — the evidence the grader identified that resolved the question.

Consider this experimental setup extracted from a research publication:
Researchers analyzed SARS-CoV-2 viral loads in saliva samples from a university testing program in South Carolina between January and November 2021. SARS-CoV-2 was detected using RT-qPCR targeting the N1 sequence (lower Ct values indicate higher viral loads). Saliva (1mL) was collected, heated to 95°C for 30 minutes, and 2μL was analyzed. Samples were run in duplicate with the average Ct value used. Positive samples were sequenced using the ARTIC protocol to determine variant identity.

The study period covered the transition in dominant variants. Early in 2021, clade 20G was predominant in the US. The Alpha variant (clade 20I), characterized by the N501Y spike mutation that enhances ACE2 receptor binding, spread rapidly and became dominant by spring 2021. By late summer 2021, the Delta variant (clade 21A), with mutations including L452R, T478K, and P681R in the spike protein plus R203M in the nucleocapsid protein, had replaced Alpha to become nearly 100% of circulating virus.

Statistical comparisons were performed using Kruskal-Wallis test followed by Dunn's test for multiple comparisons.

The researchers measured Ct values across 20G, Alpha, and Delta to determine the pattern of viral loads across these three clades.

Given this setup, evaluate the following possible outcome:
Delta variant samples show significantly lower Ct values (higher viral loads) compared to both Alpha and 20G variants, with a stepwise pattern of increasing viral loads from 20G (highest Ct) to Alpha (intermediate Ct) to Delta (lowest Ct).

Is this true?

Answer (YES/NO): YES